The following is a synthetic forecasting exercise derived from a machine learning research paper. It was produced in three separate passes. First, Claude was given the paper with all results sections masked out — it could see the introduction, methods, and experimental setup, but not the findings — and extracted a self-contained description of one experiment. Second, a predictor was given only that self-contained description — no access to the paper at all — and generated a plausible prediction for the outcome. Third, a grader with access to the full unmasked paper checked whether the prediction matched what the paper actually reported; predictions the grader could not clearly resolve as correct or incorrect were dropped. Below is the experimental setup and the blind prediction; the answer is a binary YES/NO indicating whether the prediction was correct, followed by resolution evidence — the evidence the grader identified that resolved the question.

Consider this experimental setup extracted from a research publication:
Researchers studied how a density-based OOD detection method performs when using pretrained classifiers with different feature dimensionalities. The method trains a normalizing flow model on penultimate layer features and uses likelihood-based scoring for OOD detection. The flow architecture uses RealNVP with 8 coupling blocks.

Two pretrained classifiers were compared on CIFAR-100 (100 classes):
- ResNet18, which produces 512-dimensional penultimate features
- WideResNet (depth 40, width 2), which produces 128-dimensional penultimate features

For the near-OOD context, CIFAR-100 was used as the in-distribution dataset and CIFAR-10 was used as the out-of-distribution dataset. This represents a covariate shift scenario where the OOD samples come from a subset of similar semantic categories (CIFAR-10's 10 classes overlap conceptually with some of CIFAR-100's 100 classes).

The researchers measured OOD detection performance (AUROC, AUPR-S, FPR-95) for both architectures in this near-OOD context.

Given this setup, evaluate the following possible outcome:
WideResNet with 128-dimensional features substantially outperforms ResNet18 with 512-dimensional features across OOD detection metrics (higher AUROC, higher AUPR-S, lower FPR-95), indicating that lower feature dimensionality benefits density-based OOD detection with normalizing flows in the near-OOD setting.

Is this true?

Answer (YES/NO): NO